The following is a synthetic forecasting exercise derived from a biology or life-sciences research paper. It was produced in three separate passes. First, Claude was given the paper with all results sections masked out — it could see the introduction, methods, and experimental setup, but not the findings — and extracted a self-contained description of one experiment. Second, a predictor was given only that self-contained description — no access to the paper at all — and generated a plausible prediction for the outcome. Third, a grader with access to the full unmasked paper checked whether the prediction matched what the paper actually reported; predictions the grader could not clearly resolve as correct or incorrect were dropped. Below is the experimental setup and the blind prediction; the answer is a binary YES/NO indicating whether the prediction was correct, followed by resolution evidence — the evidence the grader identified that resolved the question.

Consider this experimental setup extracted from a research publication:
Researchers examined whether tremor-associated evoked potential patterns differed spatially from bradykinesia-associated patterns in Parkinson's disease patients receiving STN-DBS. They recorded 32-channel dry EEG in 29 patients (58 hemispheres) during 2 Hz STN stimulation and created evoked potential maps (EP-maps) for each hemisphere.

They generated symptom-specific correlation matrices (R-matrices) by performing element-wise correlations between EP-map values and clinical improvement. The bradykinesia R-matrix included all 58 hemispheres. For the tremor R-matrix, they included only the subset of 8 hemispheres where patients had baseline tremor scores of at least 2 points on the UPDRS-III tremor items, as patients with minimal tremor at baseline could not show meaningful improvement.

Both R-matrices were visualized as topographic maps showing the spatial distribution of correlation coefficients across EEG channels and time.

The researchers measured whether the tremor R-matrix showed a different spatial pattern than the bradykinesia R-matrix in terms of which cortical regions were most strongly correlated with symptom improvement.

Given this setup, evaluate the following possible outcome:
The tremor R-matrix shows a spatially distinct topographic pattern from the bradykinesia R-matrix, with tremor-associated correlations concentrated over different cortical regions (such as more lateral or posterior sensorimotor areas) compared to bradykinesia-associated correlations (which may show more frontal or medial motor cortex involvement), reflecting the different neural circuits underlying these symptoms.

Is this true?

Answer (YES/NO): YES